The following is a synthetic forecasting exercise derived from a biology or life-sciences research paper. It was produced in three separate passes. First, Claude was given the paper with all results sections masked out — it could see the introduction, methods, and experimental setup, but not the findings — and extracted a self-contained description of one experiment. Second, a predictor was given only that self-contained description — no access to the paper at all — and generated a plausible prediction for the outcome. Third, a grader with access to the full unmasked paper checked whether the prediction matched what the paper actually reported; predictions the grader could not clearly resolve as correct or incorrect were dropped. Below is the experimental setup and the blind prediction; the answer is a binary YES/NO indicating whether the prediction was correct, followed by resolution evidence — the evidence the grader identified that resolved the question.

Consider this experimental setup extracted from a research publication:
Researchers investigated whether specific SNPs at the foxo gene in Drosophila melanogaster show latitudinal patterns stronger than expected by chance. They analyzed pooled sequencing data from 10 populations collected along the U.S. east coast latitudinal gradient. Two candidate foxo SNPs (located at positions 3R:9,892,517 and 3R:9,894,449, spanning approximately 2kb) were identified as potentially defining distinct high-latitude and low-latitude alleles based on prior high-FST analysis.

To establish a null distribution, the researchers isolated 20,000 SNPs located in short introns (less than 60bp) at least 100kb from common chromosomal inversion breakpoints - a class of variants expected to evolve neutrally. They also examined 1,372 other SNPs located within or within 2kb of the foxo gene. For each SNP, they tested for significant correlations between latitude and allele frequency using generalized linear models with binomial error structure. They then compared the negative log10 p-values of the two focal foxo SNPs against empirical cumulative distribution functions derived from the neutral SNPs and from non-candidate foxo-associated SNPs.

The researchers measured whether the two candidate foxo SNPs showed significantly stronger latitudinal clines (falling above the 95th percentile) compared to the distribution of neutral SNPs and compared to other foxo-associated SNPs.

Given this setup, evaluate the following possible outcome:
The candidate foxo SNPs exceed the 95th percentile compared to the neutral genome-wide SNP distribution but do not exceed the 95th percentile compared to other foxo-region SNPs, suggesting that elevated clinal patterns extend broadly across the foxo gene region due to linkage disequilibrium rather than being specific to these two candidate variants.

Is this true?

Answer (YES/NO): NO